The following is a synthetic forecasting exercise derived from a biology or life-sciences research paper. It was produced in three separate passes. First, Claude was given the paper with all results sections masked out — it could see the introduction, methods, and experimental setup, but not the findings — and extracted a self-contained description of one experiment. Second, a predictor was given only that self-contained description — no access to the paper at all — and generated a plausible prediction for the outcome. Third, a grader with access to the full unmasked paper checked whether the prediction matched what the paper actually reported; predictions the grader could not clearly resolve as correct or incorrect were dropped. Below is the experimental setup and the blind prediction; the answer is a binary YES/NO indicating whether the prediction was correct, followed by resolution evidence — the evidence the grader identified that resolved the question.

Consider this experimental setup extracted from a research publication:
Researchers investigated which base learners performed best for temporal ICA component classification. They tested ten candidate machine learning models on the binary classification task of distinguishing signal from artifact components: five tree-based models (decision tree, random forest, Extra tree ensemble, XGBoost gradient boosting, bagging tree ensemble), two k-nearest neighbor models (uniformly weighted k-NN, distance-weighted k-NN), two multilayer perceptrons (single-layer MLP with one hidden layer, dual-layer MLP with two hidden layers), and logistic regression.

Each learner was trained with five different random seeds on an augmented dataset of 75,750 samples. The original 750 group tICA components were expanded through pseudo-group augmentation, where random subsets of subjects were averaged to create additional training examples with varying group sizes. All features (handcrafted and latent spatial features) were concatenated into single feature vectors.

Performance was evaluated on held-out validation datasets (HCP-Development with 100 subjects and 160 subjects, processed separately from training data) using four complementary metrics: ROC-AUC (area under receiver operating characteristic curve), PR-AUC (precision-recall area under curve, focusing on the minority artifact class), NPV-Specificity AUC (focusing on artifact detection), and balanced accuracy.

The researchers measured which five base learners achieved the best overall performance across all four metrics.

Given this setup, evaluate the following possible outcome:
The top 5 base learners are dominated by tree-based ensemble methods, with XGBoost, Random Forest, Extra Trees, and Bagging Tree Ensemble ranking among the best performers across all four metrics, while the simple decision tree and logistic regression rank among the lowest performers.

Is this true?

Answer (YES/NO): NO